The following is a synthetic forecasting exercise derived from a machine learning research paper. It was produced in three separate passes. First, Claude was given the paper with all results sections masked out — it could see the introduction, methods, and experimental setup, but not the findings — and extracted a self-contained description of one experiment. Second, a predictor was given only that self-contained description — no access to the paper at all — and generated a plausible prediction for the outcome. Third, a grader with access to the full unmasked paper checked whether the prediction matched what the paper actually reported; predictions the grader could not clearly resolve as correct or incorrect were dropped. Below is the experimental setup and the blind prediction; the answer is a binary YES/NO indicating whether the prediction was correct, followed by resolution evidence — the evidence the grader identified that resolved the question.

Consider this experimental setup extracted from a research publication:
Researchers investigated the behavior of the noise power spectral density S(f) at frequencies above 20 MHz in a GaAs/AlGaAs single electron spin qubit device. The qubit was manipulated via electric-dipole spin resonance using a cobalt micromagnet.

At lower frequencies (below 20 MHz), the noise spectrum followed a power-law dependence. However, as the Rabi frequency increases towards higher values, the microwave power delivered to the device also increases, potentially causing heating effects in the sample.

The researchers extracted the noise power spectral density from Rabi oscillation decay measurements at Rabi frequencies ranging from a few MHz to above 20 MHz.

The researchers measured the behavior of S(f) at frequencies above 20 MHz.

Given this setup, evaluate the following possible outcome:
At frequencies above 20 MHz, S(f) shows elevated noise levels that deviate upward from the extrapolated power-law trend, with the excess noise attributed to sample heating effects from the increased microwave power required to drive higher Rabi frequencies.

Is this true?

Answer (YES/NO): YES